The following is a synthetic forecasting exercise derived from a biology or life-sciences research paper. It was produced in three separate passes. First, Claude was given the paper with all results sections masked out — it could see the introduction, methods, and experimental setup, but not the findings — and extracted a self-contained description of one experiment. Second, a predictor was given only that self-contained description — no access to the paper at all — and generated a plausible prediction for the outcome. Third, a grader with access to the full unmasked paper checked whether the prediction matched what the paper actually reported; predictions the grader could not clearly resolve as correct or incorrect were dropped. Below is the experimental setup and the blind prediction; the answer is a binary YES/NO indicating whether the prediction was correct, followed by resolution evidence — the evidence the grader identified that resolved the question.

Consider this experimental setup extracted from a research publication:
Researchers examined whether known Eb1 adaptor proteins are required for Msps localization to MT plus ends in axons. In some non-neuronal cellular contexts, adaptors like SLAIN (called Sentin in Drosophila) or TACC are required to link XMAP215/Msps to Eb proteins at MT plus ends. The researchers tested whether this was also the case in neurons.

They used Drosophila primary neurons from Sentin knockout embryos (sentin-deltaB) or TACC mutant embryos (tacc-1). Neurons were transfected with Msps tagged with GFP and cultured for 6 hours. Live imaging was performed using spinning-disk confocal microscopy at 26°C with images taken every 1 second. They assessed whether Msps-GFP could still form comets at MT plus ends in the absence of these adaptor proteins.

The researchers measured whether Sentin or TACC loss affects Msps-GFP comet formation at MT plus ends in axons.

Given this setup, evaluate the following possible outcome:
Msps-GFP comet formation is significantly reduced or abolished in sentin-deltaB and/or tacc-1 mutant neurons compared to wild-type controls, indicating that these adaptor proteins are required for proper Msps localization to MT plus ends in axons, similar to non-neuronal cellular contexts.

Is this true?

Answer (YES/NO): NO